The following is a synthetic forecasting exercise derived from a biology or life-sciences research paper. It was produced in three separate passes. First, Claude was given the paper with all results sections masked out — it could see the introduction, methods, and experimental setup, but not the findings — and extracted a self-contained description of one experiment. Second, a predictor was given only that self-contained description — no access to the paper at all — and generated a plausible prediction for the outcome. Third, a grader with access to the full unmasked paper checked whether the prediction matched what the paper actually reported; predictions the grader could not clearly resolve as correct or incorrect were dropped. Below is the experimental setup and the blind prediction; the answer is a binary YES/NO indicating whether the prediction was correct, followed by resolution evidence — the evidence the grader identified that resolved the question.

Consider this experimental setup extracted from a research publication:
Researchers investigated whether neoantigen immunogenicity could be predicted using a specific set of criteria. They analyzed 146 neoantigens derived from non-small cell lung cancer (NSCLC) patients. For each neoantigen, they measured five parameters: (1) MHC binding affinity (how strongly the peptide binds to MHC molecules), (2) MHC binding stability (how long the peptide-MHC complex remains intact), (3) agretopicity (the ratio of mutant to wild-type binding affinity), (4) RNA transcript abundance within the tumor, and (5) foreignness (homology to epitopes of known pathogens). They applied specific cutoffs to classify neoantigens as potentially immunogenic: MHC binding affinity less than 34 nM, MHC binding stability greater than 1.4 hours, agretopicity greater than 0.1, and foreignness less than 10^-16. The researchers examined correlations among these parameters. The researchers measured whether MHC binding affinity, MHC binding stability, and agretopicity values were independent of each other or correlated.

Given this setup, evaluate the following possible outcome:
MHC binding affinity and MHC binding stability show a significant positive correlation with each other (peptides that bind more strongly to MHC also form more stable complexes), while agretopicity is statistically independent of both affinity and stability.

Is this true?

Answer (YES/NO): NO